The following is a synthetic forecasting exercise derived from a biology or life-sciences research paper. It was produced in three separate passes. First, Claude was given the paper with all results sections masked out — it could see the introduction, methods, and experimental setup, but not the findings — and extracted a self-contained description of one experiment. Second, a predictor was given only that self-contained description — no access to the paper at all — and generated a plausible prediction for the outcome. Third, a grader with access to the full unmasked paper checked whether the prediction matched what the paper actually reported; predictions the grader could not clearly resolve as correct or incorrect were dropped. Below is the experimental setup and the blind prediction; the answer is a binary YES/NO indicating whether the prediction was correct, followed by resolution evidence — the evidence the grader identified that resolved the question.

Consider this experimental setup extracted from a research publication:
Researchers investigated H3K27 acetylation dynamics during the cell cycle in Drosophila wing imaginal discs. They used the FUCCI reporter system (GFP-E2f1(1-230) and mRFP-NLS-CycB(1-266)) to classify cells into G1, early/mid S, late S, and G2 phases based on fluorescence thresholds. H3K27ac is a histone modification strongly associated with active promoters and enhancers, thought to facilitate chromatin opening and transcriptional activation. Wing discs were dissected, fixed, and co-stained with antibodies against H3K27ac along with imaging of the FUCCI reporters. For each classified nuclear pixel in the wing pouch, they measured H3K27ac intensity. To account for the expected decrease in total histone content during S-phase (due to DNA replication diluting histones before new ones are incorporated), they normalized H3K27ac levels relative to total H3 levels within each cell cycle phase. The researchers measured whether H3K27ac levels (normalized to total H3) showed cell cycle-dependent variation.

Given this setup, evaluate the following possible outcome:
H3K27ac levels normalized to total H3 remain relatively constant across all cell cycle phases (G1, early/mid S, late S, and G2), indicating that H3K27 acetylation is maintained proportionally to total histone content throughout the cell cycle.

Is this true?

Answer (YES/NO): NO